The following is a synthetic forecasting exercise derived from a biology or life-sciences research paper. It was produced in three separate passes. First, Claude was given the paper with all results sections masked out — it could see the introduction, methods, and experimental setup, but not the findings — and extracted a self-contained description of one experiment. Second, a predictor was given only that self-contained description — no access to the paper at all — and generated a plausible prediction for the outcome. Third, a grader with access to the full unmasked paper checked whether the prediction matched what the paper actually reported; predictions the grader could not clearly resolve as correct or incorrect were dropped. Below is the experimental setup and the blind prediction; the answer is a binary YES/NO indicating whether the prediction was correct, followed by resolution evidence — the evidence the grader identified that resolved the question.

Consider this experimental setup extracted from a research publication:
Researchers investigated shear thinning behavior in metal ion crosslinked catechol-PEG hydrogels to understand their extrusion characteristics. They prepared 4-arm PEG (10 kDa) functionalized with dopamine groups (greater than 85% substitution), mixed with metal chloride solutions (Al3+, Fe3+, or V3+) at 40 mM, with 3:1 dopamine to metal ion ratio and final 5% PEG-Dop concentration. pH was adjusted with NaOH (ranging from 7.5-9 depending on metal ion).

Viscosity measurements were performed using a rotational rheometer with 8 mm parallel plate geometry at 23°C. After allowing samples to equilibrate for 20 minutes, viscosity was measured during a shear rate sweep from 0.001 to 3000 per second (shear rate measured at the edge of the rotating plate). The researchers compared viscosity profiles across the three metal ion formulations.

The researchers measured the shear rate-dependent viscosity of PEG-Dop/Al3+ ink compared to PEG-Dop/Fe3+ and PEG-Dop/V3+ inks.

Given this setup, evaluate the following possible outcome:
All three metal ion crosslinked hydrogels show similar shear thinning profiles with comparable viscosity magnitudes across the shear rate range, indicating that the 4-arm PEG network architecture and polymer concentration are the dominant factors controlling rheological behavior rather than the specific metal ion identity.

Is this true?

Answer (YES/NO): NO